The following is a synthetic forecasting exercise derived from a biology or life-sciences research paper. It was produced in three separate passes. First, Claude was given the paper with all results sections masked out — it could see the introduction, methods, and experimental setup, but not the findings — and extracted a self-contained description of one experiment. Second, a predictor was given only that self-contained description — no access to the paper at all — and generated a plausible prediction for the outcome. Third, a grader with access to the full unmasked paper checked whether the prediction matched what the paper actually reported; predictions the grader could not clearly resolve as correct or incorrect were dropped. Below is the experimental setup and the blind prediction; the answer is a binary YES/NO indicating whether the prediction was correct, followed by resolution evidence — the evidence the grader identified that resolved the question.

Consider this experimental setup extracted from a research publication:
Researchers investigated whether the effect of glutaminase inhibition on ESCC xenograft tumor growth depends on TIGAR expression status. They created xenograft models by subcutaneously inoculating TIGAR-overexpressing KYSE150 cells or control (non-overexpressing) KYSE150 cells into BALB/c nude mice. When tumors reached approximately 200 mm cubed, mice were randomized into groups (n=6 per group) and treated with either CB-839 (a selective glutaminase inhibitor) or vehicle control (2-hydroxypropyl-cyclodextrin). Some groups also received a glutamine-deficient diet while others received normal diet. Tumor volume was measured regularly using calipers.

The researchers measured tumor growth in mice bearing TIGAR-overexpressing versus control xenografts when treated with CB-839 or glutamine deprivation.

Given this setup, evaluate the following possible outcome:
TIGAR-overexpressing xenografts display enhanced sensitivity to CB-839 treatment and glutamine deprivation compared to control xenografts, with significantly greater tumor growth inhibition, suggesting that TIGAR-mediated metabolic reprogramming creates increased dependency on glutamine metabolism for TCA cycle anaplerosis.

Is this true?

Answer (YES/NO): YES